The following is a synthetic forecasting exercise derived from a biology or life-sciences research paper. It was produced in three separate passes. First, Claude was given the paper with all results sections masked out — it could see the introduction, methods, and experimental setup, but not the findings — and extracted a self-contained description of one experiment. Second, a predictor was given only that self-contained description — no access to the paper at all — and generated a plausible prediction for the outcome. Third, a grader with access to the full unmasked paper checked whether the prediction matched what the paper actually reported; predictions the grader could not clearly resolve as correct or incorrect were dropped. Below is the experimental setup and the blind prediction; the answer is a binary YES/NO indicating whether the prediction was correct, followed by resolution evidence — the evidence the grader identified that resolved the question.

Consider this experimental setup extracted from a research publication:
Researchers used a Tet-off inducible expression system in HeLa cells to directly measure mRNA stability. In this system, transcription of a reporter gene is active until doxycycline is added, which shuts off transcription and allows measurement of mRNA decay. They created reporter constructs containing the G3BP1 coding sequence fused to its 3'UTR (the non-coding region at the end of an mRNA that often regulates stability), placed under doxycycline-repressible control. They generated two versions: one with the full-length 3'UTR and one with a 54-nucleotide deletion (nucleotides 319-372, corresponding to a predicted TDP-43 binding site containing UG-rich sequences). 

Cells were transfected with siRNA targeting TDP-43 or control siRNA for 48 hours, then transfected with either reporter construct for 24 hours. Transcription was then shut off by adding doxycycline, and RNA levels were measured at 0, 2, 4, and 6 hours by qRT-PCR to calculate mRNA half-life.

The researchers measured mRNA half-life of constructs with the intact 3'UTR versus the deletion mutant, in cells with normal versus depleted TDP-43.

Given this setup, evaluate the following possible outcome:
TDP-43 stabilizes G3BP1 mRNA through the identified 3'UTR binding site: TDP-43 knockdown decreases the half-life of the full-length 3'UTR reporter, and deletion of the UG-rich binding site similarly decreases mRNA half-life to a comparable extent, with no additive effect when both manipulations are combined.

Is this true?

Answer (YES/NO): NO